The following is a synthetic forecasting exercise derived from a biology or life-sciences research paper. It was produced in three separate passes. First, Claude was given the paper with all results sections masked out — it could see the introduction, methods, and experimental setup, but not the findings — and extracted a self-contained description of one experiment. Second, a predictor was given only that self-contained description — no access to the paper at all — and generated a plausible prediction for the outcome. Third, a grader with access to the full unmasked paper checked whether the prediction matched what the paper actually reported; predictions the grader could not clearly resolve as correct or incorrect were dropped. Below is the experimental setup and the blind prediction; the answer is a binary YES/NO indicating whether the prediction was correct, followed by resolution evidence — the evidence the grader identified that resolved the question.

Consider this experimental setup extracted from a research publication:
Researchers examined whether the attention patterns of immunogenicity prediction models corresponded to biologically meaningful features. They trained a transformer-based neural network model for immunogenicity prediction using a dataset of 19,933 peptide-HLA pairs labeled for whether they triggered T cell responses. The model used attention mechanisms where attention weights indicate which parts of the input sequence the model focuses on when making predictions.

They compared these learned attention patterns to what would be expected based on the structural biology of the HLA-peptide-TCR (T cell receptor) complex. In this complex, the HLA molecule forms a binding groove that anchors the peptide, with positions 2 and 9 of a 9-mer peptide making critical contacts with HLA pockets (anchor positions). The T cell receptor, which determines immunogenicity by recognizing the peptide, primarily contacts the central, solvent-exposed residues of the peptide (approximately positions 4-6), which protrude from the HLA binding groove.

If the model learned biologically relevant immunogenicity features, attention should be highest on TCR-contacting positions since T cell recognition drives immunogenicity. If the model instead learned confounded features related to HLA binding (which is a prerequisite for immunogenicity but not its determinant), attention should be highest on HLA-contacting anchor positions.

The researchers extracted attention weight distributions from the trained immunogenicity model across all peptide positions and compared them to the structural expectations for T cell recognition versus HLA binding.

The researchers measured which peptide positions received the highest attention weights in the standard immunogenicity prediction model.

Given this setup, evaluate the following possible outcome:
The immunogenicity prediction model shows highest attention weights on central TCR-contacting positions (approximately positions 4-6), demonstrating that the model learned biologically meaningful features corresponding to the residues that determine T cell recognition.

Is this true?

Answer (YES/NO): NO